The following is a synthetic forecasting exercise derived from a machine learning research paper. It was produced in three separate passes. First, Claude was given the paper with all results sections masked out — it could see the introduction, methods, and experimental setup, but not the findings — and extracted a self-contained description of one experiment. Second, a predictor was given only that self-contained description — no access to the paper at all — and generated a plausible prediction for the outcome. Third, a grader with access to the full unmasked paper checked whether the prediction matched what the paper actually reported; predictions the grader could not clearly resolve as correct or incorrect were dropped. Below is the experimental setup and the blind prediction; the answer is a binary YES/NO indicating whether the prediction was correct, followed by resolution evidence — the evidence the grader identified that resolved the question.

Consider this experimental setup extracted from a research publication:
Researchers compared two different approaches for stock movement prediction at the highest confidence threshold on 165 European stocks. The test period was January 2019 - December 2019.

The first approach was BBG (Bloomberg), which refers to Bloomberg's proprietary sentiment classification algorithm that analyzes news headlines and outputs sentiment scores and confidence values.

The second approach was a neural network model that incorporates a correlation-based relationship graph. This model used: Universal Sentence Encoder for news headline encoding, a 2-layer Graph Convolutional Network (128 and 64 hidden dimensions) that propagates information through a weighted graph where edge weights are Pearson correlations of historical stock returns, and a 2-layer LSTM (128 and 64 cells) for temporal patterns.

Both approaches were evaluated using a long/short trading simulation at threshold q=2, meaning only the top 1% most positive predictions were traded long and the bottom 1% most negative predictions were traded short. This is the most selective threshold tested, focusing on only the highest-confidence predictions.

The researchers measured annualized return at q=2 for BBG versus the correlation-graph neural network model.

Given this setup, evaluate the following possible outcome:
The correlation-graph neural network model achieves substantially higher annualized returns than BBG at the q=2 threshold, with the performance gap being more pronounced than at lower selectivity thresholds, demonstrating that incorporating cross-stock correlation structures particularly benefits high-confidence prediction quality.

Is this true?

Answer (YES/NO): NO